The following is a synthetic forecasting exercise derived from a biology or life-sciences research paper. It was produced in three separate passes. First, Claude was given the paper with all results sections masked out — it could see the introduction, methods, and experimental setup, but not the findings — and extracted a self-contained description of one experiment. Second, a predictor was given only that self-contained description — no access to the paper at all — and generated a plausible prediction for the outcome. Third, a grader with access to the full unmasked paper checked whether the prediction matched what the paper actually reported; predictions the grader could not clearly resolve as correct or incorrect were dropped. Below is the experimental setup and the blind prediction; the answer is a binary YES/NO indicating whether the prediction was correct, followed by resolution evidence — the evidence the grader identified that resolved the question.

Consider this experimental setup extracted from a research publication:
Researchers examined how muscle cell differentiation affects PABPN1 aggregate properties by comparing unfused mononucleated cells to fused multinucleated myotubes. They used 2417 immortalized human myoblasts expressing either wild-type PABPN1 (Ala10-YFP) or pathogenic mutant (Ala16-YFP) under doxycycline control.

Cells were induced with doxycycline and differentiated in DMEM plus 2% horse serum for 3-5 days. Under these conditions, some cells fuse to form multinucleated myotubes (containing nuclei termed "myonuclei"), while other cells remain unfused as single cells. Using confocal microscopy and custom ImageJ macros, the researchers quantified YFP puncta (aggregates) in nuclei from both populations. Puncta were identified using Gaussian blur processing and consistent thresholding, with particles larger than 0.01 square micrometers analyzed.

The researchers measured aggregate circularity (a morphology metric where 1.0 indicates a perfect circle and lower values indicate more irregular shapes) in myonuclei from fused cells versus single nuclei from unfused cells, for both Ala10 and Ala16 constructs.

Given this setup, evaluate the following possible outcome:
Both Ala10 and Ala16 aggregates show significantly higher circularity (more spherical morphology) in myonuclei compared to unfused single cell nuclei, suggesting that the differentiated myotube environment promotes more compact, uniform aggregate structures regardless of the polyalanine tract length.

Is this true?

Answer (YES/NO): NO